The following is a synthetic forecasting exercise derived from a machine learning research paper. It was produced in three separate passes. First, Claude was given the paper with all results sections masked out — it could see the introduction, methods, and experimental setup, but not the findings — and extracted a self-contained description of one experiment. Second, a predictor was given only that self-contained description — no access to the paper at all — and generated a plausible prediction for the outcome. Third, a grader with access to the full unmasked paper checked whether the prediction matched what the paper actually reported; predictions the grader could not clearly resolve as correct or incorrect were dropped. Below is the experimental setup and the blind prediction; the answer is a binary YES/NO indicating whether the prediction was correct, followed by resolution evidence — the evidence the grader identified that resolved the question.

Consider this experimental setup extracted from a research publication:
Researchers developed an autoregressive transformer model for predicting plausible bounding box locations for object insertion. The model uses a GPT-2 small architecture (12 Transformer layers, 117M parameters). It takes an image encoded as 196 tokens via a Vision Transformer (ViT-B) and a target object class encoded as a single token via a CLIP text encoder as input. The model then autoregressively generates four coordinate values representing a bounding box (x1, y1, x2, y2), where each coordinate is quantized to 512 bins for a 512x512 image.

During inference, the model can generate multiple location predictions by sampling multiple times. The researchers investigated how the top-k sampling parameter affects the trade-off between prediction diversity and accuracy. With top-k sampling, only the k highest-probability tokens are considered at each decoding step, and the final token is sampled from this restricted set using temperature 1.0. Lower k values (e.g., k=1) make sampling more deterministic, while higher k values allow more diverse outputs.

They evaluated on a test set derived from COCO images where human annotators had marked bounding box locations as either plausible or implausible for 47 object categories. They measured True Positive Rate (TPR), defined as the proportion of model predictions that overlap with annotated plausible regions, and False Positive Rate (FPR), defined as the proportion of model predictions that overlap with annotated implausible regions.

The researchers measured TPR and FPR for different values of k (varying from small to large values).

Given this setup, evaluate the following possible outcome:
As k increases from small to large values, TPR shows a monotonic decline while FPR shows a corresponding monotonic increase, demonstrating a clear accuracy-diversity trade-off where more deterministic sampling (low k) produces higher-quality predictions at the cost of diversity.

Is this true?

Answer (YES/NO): NO